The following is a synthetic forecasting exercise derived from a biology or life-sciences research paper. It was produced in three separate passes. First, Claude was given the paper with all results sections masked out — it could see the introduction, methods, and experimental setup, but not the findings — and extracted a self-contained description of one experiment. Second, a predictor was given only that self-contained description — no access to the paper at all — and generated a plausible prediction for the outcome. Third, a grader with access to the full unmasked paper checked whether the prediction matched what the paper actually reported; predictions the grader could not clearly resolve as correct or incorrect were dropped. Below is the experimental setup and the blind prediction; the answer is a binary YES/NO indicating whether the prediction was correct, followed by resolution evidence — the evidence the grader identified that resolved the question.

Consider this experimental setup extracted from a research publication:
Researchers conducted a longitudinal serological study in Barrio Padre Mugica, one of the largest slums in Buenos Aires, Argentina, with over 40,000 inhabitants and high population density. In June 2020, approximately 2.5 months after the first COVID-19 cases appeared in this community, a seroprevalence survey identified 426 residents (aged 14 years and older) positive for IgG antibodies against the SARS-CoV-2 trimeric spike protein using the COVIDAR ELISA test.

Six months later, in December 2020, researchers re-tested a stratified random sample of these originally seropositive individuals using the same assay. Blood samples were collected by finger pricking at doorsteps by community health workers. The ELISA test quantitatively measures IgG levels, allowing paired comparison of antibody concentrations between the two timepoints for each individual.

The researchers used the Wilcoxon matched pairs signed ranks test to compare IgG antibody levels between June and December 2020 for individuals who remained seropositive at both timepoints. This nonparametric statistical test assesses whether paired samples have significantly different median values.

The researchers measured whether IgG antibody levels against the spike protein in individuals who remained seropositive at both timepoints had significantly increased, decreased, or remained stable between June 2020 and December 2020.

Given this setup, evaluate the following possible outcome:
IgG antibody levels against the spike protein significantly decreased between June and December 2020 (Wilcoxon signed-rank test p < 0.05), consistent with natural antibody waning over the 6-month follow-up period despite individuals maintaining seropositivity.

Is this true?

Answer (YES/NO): YES